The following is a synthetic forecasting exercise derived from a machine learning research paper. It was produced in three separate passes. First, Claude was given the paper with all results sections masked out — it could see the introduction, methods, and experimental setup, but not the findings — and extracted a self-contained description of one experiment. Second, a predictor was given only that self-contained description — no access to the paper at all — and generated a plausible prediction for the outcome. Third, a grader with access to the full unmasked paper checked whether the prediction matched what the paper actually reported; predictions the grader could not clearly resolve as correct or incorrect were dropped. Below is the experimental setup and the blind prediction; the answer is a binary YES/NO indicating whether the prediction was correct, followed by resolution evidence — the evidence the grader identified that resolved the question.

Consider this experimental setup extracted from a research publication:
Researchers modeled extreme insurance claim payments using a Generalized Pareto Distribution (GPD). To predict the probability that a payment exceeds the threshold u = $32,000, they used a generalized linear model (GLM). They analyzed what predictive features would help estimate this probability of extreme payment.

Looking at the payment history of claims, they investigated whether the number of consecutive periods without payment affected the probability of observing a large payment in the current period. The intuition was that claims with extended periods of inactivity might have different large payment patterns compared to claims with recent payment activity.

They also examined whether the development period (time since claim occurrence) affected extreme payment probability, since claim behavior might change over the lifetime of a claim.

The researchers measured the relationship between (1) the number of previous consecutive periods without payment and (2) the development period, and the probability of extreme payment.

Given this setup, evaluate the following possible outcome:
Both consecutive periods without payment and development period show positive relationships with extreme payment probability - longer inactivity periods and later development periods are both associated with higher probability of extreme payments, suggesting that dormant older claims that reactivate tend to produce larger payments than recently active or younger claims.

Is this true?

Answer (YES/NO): NO